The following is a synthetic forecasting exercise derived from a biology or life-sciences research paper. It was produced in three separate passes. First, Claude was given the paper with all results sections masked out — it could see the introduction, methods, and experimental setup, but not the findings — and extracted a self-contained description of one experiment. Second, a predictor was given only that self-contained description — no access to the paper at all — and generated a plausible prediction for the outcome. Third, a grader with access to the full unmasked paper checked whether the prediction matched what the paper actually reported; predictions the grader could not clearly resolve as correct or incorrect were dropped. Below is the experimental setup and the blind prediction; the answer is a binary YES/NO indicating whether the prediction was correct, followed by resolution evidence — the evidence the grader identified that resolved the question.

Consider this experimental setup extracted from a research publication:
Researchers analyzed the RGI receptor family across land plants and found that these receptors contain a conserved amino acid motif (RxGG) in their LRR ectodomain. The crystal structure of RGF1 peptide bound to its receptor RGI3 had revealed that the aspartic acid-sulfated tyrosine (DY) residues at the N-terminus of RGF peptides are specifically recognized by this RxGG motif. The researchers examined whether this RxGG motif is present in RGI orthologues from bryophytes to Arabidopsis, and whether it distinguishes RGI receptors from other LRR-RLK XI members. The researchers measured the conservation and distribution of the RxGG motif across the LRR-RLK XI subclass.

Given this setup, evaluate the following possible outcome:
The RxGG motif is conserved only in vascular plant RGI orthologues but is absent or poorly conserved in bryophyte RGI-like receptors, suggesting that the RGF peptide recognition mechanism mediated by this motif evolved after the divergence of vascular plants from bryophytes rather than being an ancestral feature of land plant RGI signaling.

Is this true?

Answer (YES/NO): NO